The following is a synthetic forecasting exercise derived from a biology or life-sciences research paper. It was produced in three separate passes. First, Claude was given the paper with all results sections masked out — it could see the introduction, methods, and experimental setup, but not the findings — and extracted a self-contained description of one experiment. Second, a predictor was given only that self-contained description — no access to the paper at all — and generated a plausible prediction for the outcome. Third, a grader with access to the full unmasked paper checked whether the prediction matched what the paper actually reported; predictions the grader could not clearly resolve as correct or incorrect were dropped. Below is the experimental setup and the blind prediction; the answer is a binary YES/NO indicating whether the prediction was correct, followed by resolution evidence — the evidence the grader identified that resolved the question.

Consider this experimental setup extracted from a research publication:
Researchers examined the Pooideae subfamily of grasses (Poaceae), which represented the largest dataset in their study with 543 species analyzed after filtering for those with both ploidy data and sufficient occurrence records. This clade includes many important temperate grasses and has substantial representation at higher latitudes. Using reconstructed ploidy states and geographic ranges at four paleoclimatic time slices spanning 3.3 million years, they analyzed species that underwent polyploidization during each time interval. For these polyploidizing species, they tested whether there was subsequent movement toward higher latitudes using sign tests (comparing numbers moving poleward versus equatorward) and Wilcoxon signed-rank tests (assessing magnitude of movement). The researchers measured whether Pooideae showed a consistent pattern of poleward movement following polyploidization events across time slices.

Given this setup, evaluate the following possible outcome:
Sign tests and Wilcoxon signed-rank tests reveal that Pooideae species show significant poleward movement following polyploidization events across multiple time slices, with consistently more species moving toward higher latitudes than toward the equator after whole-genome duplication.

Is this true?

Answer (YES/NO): NO